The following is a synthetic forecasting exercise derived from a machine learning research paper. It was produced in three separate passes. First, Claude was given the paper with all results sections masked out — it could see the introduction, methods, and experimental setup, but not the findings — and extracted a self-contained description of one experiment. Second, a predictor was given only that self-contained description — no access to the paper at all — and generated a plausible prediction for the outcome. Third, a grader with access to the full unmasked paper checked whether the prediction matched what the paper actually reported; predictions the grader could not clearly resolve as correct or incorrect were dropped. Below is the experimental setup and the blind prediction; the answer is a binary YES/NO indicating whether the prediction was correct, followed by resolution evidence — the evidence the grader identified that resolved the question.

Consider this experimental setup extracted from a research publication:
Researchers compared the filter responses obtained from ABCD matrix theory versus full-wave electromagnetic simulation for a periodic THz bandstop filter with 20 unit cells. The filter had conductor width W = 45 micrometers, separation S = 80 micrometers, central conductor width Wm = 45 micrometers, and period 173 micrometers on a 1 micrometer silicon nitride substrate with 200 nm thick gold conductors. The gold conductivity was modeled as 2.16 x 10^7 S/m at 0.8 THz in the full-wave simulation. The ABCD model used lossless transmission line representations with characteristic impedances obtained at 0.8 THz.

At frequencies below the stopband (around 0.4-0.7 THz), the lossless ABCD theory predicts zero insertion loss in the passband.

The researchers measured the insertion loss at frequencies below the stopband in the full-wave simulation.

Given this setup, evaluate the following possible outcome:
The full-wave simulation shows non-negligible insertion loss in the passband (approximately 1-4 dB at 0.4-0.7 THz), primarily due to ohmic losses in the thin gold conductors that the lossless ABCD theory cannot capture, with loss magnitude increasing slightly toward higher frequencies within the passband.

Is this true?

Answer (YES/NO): NO